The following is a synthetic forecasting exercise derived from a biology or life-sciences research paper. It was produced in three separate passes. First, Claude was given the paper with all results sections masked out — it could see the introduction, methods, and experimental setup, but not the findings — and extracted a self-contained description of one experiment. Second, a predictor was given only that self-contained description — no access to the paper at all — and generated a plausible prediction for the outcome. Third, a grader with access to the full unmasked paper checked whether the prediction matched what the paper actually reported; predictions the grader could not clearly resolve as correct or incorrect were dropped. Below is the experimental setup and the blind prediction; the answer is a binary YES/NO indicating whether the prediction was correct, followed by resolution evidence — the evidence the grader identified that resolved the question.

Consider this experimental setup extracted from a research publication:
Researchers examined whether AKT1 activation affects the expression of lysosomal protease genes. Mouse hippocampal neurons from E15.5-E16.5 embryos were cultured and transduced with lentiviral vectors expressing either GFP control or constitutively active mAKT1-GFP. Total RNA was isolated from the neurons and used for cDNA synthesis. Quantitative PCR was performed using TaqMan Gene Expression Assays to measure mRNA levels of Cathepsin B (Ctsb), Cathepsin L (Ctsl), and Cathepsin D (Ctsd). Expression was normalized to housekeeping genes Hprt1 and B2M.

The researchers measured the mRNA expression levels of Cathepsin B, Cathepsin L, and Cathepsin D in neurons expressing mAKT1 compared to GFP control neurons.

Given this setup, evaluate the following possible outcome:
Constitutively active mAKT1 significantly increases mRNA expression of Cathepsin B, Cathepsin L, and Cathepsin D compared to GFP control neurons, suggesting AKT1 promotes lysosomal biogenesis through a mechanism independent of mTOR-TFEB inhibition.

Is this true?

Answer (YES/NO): NO